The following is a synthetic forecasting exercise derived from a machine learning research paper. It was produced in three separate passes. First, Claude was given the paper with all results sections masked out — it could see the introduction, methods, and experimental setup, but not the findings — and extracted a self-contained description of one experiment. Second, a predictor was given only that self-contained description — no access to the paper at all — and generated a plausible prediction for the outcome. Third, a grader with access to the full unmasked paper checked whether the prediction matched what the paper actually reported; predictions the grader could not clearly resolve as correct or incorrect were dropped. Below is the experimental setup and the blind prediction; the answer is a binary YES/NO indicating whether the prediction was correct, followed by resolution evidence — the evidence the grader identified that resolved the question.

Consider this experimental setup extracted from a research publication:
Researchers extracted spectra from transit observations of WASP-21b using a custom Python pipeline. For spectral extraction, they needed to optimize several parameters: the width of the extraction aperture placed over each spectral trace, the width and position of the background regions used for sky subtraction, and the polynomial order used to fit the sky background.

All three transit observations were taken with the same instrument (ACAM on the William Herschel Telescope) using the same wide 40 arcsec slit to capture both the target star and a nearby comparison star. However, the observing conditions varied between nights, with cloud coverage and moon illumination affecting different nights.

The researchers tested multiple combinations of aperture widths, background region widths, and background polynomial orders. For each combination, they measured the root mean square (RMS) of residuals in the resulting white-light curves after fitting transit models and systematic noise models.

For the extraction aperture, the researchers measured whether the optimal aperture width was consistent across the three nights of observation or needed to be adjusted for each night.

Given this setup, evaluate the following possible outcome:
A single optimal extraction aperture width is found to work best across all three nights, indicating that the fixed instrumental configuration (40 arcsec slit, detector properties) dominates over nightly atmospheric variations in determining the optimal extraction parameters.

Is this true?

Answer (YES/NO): YES